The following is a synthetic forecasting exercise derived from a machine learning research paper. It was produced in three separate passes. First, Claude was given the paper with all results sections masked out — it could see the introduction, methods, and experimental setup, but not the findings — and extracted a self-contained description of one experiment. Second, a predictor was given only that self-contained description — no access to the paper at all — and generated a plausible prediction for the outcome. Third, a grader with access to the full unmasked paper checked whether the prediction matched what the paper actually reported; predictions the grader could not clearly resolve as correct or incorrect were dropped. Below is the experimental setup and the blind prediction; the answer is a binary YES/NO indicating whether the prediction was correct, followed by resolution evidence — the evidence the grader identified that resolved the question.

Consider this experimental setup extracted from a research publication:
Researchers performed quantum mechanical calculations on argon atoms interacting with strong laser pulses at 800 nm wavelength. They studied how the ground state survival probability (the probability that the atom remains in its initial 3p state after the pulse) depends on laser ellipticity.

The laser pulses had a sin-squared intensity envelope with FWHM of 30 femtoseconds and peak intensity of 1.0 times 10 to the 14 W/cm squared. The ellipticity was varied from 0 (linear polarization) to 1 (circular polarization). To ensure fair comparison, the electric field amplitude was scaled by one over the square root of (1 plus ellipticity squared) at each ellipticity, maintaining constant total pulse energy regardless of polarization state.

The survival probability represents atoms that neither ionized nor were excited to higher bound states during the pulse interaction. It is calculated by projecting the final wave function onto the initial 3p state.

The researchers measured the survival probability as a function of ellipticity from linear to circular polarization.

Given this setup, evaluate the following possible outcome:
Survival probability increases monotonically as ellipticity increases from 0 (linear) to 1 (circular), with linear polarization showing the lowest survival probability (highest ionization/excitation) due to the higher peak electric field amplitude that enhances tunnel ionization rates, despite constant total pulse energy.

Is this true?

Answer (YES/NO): YES